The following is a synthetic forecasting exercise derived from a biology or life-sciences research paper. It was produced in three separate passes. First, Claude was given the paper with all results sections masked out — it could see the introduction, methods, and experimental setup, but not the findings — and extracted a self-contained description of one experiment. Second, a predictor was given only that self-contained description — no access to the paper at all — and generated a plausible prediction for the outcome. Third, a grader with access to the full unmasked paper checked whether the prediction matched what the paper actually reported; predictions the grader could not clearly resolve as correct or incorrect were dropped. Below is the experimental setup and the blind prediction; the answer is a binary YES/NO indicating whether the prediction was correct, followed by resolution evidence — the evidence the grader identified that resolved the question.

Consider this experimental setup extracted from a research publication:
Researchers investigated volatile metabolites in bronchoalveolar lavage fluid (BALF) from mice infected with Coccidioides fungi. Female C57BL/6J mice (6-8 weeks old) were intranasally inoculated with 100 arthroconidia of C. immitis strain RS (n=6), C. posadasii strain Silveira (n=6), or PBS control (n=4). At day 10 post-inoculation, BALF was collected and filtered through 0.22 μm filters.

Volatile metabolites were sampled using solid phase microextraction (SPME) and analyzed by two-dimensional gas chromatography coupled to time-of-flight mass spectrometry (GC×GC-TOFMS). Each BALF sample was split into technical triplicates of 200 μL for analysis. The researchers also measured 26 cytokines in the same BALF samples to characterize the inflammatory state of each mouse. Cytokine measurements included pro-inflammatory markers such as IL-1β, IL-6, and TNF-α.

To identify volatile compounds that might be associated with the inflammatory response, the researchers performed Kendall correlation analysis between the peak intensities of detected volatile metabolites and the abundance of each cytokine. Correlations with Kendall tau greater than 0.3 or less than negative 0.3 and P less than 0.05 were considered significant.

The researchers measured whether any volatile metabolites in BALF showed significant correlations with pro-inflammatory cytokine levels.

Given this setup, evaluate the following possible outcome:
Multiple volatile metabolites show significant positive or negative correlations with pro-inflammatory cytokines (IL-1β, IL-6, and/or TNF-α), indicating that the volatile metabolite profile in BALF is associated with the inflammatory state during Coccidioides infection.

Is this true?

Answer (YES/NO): YES